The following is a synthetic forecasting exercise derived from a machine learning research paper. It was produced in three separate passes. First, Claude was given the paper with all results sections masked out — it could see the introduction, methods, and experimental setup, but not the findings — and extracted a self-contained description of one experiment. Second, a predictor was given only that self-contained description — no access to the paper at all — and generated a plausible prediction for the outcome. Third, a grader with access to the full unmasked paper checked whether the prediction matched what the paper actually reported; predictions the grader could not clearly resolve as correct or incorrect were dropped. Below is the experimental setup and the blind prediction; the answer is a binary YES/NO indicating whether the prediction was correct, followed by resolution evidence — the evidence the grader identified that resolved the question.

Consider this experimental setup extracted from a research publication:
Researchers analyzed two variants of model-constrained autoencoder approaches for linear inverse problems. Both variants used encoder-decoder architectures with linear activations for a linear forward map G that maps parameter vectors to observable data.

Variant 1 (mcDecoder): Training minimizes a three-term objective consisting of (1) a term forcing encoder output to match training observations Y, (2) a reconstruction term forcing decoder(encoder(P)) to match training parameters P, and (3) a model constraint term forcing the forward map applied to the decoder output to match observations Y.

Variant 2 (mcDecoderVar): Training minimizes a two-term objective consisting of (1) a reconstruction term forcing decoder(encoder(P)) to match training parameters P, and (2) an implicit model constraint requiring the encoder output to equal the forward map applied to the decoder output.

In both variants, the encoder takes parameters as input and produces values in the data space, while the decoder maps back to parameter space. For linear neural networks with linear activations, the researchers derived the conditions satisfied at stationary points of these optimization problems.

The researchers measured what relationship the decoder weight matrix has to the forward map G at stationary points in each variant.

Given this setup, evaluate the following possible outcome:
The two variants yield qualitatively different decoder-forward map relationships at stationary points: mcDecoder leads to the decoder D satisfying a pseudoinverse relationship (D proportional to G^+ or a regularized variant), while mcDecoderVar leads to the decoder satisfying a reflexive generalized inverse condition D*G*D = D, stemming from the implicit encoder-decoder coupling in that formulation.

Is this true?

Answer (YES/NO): NO